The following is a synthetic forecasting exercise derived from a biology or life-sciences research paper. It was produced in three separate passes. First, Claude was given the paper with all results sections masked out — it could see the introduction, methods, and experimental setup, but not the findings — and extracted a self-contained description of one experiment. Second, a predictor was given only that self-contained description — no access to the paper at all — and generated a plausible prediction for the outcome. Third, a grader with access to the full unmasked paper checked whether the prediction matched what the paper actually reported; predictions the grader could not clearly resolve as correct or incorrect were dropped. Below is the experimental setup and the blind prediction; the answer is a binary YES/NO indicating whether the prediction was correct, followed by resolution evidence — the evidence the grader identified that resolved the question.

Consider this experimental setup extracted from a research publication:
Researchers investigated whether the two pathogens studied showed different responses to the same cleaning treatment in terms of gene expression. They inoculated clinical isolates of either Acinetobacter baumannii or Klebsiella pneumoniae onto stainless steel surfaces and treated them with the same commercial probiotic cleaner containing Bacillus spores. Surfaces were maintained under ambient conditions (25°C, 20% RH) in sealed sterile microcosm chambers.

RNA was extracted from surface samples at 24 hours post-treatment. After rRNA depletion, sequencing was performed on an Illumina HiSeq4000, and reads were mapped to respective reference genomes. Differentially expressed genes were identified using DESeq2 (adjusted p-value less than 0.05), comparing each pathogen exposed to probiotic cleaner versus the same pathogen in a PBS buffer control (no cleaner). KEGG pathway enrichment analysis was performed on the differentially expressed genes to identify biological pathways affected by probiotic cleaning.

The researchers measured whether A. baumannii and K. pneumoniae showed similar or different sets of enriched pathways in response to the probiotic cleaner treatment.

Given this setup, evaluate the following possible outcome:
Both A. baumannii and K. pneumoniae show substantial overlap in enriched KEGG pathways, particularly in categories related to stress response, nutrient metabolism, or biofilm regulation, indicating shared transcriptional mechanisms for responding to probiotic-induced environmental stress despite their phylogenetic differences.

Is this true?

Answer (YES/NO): NO